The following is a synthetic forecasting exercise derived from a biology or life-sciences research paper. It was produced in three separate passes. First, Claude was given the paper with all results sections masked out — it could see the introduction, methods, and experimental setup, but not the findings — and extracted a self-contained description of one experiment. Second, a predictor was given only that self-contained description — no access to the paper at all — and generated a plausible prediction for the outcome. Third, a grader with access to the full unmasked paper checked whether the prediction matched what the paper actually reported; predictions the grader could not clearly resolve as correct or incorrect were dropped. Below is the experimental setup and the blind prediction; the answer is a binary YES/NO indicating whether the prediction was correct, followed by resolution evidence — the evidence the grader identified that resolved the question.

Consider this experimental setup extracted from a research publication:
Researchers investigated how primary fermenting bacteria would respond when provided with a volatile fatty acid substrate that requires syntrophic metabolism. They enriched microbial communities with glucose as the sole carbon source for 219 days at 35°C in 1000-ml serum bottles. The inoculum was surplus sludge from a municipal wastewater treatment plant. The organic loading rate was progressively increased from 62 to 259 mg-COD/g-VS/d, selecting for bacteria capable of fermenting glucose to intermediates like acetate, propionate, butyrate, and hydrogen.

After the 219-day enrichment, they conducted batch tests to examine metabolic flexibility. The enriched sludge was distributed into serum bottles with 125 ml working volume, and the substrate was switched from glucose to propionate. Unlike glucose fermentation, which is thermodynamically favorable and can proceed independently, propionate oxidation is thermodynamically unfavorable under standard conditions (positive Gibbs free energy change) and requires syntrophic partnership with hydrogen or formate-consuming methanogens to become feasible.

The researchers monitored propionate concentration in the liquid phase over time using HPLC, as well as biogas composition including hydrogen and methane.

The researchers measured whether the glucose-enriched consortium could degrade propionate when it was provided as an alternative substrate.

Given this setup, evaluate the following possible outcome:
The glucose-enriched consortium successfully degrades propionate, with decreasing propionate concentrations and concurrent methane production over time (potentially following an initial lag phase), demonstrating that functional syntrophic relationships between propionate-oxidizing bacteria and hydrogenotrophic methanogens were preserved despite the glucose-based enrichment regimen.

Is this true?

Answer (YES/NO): NO